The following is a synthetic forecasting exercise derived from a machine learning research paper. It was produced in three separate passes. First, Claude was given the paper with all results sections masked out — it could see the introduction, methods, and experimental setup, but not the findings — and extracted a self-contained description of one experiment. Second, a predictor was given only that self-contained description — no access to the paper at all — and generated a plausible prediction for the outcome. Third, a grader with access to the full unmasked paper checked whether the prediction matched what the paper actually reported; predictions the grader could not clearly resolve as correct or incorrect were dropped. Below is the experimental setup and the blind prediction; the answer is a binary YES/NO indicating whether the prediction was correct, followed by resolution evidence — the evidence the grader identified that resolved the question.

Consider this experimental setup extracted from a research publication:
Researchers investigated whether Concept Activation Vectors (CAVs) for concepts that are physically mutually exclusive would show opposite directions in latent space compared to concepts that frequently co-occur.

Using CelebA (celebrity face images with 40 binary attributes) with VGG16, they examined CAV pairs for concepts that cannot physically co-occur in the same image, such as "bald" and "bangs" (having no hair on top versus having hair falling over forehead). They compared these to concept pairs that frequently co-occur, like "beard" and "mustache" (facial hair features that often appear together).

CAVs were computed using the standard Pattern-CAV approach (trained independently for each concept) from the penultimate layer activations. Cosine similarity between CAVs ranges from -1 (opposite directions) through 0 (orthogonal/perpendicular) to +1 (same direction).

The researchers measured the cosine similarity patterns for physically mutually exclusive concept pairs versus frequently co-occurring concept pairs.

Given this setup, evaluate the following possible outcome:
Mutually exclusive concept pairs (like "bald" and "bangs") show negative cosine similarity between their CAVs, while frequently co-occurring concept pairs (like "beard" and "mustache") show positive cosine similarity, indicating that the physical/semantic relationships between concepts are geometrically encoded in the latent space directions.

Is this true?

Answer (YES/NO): YES